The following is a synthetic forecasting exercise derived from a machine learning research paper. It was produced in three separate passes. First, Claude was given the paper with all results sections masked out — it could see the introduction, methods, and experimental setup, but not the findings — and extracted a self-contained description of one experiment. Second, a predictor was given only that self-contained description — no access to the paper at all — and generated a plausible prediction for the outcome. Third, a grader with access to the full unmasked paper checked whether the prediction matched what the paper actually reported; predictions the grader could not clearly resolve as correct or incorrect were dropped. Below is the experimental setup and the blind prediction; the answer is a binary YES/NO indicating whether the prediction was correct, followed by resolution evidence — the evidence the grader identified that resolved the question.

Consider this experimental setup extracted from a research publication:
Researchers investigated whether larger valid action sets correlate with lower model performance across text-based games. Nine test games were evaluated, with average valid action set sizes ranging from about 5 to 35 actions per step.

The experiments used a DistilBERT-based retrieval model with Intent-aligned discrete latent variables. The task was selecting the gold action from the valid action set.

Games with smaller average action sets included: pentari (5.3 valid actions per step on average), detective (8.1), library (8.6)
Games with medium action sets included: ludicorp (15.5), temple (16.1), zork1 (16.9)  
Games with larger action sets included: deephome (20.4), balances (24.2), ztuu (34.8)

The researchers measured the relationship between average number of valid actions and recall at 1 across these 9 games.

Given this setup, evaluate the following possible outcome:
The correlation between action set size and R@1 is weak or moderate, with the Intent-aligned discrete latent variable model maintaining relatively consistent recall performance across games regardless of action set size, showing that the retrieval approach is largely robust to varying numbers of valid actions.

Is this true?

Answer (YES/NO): NO